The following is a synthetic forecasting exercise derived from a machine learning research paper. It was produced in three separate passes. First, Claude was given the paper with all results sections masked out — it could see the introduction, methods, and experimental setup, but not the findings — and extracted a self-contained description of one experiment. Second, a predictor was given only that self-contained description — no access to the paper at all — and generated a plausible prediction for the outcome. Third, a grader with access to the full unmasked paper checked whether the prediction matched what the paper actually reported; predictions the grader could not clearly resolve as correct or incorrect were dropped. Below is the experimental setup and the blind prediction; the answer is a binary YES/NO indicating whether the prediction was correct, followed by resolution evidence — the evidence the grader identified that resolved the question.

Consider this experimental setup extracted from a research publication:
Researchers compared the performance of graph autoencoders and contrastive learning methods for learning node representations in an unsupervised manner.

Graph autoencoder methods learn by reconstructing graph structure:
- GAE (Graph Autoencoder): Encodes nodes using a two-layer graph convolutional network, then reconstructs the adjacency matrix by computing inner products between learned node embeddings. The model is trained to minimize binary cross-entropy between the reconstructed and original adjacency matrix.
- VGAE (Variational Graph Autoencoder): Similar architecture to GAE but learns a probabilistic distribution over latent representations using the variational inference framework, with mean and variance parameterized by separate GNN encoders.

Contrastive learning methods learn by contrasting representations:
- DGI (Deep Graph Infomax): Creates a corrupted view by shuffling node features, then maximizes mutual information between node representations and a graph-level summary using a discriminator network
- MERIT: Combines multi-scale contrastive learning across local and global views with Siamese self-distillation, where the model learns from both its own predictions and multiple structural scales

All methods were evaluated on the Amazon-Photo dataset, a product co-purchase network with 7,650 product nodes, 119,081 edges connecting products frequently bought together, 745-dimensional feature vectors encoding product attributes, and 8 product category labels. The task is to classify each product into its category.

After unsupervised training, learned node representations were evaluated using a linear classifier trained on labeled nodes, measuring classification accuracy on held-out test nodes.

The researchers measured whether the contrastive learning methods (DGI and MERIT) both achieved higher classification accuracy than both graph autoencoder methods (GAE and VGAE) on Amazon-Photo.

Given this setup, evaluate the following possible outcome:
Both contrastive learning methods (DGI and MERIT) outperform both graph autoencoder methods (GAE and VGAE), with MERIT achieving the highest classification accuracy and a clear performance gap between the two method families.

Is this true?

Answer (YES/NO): NO